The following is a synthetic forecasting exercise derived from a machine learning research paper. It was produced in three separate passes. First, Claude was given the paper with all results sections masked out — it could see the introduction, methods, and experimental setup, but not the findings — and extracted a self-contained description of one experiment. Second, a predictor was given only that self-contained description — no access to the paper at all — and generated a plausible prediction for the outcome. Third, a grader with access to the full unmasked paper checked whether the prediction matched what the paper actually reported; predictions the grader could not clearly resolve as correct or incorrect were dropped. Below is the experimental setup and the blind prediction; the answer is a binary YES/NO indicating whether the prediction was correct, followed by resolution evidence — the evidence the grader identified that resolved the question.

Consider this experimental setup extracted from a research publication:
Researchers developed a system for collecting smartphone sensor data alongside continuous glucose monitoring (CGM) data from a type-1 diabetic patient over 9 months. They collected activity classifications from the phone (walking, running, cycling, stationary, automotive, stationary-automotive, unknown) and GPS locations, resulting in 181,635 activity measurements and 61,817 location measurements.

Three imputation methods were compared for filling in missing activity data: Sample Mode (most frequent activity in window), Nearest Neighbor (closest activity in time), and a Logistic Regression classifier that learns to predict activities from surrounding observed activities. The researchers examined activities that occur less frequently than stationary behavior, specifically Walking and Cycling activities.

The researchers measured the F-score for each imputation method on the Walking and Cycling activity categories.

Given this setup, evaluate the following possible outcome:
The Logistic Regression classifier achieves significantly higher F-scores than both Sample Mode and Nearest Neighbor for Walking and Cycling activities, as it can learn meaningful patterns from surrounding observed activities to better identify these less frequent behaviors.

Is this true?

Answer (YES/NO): NO